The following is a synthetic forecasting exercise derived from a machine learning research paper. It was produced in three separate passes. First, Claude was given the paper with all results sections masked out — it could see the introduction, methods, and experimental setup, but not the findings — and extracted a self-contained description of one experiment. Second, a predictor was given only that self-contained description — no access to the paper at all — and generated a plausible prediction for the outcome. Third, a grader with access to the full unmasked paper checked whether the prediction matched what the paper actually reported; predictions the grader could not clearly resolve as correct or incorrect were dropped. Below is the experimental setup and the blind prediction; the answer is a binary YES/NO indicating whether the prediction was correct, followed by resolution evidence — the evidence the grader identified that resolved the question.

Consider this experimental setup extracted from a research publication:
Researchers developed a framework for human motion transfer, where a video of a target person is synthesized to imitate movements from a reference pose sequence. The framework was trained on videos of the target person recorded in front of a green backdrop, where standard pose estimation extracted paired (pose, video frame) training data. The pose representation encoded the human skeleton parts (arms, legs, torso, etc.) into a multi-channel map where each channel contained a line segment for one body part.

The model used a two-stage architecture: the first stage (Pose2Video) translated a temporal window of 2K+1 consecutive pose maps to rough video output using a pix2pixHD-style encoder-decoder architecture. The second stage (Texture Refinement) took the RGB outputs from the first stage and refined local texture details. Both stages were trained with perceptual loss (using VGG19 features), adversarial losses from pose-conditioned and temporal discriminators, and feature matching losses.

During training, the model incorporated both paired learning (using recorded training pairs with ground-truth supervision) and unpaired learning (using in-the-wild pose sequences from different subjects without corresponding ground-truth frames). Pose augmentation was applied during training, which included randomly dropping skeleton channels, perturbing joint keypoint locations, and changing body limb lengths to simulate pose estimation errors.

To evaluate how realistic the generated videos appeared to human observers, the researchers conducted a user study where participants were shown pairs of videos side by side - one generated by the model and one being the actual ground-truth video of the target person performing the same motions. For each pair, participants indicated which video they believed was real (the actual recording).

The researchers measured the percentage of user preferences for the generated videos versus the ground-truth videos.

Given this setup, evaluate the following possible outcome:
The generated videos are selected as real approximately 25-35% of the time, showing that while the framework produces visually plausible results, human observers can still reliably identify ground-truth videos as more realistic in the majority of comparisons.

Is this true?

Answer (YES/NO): NO